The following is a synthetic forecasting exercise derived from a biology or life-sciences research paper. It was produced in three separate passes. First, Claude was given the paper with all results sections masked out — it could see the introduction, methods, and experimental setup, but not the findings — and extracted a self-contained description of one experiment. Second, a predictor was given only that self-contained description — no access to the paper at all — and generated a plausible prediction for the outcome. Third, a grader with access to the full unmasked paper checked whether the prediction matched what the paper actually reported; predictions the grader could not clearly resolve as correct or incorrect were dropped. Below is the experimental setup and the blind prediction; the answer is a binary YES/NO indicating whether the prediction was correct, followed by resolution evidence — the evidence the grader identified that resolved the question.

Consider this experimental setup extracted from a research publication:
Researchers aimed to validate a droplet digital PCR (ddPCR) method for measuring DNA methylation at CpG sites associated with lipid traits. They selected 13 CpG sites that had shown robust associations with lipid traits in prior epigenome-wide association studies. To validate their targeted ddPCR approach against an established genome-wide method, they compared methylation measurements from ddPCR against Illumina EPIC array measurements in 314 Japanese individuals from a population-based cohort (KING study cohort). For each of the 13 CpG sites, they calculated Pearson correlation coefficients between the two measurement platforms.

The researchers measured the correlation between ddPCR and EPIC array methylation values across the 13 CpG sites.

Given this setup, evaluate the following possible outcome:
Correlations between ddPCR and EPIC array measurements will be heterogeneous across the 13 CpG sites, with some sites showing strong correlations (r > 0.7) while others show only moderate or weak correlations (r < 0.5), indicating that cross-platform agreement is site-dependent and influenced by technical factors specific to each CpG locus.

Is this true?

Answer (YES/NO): NO